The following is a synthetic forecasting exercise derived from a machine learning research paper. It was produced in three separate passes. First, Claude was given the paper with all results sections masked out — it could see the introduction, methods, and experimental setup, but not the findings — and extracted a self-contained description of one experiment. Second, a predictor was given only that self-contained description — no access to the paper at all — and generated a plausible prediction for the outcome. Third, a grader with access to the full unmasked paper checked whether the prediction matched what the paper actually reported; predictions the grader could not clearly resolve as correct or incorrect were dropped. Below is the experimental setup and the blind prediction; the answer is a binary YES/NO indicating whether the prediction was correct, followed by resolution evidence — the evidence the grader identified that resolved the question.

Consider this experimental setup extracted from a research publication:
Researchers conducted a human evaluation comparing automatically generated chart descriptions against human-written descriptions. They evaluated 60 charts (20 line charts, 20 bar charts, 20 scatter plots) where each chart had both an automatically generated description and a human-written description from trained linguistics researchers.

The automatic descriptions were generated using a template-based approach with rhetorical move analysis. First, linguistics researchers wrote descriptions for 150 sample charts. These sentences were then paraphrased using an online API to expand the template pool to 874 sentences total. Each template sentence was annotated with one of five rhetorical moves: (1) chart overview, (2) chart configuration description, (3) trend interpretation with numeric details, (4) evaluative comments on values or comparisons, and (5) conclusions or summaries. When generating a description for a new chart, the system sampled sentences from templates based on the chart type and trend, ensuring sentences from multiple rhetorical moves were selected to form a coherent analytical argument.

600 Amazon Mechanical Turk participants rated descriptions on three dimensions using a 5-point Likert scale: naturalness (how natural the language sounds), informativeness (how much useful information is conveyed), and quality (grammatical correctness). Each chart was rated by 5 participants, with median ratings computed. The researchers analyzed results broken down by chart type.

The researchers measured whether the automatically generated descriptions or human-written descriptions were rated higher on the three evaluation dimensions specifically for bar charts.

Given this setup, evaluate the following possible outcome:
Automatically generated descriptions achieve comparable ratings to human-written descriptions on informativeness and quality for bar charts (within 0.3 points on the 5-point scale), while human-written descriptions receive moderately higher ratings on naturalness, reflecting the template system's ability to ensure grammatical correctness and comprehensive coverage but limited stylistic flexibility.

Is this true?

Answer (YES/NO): NO